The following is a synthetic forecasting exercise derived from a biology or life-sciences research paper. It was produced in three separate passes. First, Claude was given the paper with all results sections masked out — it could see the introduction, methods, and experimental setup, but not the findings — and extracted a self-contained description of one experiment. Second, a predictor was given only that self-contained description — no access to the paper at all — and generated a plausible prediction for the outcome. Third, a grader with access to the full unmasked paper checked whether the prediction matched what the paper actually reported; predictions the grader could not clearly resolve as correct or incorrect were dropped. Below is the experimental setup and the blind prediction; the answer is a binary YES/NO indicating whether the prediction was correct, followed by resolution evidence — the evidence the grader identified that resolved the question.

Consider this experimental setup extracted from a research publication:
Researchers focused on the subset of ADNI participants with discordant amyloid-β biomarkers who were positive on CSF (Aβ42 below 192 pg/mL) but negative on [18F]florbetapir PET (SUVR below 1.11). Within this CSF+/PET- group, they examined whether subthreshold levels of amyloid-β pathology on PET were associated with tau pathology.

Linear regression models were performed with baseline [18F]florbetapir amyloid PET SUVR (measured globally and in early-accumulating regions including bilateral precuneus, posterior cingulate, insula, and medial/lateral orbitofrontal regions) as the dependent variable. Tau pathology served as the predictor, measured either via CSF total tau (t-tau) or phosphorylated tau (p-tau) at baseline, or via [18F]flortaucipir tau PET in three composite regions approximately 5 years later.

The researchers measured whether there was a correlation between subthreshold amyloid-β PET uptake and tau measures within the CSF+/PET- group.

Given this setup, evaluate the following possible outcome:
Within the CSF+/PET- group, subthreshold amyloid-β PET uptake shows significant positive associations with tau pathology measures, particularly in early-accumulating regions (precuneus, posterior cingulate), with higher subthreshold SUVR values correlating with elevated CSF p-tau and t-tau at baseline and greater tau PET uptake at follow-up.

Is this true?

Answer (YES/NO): NO